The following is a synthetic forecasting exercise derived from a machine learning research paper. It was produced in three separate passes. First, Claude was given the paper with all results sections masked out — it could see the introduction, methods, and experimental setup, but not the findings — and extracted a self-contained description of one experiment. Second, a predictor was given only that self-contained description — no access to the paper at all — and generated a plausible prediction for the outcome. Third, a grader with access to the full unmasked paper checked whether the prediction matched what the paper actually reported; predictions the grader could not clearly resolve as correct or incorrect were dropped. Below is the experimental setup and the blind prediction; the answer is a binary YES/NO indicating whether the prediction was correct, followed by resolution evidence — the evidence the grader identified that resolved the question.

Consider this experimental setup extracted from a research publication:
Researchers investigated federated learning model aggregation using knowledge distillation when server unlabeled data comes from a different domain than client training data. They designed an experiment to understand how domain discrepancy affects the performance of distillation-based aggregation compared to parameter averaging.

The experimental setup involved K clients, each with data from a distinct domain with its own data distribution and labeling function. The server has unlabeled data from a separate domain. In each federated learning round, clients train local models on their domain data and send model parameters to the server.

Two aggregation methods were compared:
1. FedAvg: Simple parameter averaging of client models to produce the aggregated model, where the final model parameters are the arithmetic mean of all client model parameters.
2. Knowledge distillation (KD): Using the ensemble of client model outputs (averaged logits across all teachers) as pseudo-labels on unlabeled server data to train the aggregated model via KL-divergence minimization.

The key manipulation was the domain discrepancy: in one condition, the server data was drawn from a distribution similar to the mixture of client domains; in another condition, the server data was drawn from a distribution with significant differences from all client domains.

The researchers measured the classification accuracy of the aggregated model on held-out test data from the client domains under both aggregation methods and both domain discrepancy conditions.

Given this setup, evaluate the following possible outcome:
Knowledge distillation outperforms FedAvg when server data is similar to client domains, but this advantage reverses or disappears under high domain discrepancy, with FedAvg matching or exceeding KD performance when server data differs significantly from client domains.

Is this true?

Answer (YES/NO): NO